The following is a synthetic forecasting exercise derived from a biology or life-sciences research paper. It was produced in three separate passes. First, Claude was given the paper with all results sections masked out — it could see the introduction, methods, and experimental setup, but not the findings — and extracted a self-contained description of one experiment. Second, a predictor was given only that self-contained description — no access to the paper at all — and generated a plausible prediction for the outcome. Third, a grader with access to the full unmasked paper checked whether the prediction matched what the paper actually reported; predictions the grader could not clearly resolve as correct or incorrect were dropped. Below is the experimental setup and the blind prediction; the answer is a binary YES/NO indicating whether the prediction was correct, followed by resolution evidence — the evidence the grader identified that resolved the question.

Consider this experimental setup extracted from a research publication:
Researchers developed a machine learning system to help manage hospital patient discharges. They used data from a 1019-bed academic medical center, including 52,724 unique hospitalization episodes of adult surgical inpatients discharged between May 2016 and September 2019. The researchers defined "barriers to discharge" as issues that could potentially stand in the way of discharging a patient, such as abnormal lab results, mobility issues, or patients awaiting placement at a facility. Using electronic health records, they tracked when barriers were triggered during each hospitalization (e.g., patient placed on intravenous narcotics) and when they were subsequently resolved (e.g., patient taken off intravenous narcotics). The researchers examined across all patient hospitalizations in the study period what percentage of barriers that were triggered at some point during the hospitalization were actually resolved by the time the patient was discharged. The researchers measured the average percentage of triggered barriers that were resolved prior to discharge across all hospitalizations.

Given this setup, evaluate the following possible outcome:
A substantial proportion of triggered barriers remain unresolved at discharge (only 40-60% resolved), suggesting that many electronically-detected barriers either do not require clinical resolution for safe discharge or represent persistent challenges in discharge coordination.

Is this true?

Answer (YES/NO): YES